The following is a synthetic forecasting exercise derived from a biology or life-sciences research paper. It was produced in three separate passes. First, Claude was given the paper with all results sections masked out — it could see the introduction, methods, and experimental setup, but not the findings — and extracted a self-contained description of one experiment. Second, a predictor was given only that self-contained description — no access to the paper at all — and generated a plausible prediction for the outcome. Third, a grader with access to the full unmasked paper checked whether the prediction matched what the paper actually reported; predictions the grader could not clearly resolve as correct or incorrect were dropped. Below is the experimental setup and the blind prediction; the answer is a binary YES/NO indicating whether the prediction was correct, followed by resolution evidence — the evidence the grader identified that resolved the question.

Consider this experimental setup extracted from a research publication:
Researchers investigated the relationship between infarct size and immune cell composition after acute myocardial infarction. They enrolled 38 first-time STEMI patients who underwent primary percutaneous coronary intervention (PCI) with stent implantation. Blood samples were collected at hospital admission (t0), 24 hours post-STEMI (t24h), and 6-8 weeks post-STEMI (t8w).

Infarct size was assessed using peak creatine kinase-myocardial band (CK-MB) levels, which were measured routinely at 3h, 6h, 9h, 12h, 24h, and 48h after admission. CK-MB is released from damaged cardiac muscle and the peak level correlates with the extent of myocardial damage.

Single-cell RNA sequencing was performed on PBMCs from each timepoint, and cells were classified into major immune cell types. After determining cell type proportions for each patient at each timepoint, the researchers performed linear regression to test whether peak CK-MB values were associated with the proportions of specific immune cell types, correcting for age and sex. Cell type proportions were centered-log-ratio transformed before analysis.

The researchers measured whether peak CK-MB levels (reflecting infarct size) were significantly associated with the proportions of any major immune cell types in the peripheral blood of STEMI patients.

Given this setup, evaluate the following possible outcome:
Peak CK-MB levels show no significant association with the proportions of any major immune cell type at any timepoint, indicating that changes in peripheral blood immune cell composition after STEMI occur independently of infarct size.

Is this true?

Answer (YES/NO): YES